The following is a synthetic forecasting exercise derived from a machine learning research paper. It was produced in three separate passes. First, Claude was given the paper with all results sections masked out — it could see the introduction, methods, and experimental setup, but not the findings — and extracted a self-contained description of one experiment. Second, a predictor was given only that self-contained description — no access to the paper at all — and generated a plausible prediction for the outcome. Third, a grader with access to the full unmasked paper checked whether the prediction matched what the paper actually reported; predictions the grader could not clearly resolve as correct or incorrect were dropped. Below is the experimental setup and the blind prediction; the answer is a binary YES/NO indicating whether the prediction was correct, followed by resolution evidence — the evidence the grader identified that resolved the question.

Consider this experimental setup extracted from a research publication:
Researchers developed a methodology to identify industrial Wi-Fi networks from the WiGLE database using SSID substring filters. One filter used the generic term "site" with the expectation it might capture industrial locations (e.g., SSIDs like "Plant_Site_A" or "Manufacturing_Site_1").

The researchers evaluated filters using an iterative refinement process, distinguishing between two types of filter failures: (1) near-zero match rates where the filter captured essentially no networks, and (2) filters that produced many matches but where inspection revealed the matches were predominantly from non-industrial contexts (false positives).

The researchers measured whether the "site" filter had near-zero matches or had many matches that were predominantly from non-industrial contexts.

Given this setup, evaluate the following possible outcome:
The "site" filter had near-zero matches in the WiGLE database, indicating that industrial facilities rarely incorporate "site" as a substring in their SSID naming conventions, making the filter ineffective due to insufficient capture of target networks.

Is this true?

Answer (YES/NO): NO